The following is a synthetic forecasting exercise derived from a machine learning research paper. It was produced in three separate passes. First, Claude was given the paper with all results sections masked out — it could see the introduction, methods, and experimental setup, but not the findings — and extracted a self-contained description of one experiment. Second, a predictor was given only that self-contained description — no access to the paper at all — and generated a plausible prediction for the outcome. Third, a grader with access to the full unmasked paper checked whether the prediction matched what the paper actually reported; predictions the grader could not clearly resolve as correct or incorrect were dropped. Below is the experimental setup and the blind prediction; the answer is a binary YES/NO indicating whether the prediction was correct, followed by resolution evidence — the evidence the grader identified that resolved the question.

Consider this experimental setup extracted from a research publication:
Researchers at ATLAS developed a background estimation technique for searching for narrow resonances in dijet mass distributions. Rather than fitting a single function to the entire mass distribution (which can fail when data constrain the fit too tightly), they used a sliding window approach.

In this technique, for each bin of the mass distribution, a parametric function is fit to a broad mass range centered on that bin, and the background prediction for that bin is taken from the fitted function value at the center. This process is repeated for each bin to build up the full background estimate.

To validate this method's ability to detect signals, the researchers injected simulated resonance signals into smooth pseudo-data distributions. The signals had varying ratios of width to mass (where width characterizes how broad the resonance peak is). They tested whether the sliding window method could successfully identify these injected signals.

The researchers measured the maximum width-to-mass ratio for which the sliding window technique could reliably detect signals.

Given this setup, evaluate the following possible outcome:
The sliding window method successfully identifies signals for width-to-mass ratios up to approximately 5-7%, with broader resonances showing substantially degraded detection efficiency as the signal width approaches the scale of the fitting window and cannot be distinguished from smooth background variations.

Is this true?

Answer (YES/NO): NO